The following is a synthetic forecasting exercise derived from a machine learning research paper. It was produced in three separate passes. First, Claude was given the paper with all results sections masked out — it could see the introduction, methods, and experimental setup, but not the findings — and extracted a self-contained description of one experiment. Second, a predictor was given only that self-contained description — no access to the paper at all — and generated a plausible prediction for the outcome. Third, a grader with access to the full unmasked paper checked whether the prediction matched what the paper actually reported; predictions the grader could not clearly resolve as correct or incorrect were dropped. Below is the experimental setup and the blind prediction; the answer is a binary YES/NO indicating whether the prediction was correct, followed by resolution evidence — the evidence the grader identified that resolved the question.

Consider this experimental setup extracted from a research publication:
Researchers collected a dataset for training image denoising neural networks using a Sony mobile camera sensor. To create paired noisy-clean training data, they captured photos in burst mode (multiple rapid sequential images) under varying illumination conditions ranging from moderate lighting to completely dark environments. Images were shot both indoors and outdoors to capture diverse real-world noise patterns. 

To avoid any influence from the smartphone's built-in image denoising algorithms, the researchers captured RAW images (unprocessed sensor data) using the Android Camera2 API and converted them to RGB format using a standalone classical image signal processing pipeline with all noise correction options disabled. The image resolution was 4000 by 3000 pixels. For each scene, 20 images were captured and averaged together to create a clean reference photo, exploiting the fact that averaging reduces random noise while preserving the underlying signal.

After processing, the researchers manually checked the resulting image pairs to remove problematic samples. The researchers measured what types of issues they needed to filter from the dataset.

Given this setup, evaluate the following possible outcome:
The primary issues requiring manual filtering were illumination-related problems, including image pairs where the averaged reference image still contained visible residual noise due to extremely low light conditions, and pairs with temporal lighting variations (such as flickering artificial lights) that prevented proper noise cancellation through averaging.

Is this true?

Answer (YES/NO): NO